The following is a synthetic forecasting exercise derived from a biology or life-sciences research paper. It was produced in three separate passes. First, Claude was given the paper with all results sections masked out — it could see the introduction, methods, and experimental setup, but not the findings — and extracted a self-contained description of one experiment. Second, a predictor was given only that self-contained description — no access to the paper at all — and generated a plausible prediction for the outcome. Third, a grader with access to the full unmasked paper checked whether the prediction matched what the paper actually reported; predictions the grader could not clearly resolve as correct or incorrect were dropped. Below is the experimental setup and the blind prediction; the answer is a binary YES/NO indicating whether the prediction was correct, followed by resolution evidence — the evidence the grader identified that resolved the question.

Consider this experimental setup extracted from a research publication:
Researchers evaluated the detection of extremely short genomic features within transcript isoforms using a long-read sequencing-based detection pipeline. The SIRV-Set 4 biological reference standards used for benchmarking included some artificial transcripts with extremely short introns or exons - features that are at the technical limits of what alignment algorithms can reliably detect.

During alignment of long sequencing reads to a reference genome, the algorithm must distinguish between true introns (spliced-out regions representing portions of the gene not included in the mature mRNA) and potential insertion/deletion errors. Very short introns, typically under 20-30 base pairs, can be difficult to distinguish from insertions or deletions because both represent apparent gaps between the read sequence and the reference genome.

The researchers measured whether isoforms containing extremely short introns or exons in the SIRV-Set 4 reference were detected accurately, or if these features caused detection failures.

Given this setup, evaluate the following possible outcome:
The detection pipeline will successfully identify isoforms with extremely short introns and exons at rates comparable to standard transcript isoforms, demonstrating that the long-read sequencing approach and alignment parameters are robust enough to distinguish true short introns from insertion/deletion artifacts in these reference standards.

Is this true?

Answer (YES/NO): NO